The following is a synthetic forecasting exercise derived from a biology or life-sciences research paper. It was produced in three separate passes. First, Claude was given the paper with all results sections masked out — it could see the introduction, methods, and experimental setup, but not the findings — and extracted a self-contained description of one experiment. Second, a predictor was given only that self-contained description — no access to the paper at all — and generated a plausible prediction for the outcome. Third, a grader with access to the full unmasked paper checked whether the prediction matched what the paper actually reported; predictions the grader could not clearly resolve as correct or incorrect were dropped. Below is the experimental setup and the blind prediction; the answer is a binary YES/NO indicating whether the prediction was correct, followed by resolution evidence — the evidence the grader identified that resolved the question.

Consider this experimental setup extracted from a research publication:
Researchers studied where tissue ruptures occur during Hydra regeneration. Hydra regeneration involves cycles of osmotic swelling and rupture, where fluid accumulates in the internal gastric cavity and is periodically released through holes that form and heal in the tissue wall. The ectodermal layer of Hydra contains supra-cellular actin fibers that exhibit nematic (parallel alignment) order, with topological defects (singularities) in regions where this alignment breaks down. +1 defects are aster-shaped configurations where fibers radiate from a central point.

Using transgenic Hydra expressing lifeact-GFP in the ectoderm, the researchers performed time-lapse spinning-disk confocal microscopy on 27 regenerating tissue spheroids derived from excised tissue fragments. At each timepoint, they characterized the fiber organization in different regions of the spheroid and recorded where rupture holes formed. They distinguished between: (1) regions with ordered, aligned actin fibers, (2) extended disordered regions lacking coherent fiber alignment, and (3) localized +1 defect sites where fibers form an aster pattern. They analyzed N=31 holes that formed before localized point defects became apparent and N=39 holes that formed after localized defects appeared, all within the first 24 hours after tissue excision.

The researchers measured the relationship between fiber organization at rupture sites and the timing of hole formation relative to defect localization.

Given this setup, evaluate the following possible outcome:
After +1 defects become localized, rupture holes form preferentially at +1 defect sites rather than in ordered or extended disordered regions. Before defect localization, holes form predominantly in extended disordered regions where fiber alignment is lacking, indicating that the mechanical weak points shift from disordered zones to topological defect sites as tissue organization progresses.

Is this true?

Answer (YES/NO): YES